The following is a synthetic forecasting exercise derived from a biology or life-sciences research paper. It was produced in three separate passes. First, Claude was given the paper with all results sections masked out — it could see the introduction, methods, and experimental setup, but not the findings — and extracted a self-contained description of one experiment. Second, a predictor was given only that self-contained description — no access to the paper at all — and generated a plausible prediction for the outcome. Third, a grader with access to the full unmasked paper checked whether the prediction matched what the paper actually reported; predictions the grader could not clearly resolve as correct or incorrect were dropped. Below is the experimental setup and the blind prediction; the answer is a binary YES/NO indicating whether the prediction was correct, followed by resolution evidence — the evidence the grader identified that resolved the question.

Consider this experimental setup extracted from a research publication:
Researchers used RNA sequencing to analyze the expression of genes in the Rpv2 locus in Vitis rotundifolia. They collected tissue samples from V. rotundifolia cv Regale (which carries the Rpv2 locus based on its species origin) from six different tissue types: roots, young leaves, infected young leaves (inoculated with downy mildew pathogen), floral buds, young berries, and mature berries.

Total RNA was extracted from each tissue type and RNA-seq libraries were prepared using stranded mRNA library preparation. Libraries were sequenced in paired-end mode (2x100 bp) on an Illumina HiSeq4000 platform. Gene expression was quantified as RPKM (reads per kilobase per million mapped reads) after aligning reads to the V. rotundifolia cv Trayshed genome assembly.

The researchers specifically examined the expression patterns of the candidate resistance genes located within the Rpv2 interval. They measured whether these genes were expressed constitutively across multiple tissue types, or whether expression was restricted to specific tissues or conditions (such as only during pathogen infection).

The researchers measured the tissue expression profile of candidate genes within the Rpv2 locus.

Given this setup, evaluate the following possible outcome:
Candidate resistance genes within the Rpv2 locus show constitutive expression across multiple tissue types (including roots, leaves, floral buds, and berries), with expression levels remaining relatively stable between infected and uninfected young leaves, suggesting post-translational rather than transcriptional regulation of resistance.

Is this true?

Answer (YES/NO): NO